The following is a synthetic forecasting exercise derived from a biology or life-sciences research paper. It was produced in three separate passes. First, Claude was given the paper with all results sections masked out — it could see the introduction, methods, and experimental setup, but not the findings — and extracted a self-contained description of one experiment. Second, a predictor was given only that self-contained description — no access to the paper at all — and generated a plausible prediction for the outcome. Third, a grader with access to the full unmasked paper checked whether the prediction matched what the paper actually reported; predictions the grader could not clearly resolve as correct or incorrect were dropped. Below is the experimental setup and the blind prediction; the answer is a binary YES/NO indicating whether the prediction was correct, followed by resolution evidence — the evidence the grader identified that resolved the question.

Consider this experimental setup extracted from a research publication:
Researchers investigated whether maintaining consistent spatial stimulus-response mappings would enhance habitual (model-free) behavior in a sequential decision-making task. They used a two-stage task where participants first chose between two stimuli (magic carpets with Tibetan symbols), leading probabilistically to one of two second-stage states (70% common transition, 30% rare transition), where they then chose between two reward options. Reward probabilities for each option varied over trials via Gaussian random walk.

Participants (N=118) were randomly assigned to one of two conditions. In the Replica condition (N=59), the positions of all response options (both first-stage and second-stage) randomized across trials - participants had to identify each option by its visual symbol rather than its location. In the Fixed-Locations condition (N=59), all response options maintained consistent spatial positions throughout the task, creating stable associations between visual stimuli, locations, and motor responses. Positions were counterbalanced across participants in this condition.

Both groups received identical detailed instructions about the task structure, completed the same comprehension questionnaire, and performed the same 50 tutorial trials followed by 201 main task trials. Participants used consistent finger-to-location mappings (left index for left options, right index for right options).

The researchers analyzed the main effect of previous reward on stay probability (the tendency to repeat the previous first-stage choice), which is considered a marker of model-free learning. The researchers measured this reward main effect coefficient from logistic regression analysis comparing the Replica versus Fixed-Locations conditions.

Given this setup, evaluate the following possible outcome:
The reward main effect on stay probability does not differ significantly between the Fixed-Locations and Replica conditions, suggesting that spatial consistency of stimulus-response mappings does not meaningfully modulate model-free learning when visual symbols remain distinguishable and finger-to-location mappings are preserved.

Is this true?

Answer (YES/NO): NO